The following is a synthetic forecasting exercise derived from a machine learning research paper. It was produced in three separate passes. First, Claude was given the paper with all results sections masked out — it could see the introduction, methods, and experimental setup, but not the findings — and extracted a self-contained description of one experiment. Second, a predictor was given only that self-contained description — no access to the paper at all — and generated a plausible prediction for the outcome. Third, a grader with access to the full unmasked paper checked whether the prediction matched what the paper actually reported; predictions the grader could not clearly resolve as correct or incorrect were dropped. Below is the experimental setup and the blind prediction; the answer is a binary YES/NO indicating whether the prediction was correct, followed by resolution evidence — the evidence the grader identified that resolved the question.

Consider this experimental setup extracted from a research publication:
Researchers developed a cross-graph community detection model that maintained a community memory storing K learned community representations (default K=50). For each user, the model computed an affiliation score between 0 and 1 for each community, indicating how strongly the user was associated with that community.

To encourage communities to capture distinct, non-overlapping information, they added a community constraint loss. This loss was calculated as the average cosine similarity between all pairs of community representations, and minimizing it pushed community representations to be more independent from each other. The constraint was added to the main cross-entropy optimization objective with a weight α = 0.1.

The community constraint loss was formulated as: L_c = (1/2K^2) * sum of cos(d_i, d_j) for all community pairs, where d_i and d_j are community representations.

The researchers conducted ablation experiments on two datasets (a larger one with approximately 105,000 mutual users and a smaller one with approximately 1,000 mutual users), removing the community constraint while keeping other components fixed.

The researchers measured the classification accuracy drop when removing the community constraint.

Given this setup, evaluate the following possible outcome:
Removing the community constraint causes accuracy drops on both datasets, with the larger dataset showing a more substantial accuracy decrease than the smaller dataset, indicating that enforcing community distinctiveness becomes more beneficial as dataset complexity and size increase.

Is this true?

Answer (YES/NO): NO